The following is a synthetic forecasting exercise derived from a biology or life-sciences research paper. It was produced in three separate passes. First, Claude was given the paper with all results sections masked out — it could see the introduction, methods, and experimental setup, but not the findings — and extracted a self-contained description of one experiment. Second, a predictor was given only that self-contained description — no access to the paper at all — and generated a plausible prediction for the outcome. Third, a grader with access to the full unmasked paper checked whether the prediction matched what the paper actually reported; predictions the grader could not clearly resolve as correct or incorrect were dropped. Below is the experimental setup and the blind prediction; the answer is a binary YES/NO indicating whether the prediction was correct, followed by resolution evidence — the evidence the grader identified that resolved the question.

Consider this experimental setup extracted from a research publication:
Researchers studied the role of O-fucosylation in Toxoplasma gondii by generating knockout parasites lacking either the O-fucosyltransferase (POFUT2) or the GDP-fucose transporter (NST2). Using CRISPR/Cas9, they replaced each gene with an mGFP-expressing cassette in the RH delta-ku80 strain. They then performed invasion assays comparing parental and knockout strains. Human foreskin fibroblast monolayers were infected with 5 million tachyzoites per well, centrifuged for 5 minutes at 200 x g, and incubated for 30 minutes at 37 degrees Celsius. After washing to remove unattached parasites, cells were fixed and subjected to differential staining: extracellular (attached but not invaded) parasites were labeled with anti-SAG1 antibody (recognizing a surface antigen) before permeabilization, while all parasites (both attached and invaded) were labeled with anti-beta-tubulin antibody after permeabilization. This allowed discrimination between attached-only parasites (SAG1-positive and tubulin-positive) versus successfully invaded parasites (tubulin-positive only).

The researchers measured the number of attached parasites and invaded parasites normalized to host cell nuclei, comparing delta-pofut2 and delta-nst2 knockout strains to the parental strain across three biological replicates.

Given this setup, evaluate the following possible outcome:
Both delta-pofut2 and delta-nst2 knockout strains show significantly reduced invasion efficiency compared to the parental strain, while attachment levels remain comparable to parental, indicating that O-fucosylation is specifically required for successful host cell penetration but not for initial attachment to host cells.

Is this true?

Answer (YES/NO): NO